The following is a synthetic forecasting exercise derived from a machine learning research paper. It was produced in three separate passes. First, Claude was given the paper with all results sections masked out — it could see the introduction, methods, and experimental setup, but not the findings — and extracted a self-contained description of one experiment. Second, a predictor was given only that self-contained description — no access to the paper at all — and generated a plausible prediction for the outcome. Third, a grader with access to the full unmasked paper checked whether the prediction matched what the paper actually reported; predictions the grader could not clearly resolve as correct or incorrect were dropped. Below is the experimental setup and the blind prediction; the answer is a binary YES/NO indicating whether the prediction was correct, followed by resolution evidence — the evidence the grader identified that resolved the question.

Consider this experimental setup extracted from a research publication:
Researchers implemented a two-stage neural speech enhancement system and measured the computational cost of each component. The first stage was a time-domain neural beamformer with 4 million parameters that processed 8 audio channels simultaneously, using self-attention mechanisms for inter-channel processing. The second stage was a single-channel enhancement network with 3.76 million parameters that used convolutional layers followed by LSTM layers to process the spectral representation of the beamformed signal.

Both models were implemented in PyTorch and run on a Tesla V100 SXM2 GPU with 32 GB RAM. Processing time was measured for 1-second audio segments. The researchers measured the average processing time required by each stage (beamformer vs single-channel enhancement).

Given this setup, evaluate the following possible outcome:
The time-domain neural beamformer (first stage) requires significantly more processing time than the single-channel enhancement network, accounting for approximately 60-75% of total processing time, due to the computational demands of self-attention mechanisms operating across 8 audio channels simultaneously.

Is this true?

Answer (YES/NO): YES